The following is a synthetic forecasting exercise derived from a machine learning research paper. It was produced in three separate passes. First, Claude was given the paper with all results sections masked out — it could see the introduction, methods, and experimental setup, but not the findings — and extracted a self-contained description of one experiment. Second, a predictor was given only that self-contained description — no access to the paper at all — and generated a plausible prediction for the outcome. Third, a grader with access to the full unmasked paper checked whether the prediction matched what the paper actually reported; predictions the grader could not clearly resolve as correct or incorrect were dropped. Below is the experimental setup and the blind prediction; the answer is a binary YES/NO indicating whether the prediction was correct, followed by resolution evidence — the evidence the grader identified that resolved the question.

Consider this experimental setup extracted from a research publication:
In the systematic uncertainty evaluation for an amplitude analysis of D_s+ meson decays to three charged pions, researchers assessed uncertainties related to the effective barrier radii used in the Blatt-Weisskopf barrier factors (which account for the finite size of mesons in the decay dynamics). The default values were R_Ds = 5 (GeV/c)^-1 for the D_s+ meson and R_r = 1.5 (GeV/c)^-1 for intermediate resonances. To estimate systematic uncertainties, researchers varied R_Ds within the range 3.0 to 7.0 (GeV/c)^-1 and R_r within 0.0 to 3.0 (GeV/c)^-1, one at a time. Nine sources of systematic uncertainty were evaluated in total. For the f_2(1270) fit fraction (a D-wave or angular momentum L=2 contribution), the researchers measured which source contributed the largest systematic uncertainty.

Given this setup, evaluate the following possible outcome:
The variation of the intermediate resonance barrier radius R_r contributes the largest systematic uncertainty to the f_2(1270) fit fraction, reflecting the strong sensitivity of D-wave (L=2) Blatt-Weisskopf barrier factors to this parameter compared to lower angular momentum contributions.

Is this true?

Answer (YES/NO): NO